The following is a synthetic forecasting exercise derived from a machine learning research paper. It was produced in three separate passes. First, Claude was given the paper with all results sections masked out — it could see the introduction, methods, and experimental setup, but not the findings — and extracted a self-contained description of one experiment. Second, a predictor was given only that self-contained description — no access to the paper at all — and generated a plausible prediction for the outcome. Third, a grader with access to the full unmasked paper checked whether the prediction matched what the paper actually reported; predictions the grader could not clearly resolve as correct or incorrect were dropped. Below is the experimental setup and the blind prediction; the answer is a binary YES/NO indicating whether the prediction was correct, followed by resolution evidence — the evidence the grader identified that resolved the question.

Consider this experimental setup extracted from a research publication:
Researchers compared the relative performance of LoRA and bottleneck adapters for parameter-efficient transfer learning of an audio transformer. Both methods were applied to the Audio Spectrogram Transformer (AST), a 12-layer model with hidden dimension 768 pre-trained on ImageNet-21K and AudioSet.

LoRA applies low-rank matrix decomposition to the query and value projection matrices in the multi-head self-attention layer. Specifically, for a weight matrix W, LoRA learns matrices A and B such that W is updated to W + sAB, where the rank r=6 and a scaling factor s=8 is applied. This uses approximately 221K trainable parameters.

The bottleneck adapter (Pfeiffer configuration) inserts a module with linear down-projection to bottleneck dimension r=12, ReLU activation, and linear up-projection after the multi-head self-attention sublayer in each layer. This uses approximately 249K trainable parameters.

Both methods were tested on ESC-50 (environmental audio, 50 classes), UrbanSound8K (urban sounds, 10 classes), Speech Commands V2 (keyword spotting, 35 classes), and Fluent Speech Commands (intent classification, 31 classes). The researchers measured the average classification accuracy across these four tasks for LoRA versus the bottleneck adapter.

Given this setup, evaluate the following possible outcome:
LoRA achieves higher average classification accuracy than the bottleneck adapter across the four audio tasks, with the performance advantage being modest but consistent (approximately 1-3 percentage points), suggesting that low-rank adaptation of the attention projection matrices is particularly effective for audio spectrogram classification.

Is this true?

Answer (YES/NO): NO